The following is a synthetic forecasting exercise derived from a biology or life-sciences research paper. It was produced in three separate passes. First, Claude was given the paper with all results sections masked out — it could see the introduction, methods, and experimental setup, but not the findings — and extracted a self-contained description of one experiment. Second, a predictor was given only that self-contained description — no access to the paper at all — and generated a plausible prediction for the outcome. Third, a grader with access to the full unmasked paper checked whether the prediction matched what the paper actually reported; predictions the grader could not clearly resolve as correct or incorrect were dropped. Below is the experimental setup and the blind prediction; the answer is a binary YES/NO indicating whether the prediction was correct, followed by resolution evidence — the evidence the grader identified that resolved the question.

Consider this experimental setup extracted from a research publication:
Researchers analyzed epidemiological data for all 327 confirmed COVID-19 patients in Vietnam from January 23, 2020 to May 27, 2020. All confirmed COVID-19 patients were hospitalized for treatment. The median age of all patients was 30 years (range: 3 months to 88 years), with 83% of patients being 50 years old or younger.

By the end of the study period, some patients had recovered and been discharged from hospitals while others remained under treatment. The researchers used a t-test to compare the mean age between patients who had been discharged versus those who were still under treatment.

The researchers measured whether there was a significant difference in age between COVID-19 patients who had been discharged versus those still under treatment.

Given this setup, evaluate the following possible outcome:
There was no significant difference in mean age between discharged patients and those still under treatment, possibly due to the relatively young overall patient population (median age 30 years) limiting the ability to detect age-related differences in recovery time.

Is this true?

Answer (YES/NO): YES